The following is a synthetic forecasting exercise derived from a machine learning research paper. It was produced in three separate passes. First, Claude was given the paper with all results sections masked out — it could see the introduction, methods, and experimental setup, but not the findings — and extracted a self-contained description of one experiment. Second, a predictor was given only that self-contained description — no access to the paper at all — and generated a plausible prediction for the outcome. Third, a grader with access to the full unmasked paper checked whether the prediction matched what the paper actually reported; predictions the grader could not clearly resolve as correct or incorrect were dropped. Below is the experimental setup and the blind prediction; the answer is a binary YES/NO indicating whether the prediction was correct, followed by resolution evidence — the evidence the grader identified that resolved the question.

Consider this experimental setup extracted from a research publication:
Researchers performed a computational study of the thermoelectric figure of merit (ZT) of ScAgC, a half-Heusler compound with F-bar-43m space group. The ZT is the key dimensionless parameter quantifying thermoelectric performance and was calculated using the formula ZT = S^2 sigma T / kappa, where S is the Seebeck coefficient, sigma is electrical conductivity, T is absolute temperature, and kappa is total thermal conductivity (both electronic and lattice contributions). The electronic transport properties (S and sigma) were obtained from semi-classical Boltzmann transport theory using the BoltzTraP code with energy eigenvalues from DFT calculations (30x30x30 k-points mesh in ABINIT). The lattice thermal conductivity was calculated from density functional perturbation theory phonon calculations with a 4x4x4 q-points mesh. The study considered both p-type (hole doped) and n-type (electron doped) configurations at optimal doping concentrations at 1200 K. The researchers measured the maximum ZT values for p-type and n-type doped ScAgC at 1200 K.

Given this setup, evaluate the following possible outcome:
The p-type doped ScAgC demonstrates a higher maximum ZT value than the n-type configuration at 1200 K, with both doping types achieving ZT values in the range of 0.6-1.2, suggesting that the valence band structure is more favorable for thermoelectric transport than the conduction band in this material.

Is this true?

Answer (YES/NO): NO